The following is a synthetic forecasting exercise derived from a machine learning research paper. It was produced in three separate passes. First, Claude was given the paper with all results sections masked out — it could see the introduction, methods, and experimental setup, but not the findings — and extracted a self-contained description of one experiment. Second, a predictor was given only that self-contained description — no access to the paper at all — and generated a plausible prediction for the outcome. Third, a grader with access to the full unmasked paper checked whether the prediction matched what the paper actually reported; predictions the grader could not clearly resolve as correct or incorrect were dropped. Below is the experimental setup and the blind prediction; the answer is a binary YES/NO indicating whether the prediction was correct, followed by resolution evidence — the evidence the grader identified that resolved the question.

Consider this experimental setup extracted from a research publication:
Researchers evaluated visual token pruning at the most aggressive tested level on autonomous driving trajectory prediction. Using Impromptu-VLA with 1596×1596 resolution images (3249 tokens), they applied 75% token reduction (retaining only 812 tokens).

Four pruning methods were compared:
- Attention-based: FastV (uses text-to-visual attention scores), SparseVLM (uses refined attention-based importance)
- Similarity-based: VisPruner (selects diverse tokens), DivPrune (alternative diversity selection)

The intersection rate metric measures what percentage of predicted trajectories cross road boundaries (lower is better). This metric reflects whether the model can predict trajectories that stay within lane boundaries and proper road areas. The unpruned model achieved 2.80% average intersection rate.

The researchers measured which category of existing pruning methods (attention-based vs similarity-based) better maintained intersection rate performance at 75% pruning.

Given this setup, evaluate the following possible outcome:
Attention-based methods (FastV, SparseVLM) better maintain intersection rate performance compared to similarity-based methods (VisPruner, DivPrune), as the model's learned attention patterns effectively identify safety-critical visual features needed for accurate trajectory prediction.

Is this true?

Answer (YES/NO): NO